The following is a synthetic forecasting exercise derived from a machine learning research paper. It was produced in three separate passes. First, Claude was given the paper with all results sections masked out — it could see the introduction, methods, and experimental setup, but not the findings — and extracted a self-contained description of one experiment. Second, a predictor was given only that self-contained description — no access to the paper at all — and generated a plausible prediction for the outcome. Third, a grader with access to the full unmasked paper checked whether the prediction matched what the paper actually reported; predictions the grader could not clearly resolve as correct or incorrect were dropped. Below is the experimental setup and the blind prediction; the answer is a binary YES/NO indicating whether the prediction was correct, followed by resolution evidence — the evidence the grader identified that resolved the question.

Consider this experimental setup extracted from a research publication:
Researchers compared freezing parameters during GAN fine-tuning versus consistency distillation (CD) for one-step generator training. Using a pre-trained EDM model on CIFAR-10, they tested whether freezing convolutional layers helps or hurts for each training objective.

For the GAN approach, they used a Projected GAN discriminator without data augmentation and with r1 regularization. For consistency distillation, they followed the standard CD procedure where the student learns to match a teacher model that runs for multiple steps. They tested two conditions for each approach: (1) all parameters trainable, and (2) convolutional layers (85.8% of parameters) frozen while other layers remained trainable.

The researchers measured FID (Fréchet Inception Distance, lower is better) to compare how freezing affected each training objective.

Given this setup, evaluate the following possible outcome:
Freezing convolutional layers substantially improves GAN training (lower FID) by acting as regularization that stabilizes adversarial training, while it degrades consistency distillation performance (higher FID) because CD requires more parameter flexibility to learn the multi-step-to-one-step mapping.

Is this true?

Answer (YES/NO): YES